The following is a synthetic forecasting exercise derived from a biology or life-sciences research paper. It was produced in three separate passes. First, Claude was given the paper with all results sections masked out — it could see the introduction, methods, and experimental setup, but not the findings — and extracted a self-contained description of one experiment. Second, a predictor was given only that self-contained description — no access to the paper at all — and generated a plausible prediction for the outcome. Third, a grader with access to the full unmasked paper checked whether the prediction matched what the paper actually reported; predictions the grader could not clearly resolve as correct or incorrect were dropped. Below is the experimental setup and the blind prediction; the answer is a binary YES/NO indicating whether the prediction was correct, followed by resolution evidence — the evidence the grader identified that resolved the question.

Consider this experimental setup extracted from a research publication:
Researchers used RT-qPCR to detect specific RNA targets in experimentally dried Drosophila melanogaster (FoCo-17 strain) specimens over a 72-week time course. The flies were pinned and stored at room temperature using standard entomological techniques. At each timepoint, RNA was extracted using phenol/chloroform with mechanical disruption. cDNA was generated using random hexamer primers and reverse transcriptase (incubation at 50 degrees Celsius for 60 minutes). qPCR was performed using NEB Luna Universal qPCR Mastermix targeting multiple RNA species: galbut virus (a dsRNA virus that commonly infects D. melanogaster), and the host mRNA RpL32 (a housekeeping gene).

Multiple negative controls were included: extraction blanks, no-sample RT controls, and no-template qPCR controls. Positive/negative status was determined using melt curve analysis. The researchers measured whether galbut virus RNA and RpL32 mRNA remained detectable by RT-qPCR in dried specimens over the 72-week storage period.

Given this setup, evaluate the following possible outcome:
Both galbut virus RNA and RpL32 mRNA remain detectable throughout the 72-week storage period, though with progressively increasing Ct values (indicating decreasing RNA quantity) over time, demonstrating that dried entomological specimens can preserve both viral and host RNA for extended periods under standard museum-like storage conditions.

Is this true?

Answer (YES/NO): YES